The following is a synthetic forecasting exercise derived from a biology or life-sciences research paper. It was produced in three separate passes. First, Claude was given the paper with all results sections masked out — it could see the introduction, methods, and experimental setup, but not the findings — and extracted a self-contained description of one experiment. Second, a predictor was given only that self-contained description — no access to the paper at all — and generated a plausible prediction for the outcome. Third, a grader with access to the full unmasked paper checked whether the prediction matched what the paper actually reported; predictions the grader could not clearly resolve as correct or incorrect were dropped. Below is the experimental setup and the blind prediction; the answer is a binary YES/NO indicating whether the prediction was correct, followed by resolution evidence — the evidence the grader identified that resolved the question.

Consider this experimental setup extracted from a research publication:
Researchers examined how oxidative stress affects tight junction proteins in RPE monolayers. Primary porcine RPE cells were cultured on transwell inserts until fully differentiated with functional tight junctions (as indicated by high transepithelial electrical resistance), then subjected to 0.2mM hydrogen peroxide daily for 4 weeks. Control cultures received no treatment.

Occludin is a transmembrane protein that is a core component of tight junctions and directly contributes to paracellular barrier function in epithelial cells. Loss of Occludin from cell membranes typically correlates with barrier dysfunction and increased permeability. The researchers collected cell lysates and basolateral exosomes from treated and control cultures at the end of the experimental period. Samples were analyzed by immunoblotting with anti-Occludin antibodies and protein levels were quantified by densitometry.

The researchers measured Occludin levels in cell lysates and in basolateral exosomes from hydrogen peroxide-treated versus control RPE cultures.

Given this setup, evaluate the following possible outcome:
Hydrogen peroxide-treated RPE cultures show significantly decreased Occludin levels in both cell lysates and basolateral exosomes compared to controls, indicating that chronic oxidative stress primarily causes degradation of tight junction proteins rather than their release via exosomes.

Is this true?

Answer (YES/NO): NO